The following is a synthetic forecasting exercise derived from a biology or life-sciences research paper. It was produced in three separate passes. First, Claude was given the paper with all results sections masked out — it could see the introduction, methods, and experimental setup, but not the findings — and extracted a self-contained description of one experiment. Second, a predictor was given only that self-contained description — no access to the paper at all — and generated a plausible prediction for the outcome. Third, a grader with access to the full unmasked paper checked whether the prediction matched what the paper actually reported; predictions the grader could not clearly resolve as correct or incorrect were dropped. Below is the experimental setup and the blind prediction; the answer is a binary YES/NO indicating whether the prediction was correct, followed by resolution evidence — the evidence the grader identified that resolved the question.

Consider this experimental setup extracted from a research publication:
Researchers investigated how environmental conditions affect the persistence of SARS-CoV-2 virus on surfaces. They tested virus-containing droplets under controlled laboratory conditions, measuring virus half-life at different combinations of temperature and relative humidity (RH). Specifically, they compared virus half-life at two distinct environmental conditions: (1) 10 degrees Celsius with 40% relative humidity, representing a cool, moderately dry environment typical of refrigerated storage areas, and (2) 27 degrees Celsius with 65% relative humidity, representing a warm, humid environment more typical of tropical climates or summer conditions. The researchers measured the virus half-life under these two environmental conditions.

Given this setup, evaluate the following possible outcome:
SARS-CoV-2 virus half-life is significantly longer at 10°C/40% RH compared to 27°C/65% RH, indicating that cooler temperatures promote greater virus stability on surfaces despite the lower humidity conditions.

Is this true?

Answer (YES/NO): YES